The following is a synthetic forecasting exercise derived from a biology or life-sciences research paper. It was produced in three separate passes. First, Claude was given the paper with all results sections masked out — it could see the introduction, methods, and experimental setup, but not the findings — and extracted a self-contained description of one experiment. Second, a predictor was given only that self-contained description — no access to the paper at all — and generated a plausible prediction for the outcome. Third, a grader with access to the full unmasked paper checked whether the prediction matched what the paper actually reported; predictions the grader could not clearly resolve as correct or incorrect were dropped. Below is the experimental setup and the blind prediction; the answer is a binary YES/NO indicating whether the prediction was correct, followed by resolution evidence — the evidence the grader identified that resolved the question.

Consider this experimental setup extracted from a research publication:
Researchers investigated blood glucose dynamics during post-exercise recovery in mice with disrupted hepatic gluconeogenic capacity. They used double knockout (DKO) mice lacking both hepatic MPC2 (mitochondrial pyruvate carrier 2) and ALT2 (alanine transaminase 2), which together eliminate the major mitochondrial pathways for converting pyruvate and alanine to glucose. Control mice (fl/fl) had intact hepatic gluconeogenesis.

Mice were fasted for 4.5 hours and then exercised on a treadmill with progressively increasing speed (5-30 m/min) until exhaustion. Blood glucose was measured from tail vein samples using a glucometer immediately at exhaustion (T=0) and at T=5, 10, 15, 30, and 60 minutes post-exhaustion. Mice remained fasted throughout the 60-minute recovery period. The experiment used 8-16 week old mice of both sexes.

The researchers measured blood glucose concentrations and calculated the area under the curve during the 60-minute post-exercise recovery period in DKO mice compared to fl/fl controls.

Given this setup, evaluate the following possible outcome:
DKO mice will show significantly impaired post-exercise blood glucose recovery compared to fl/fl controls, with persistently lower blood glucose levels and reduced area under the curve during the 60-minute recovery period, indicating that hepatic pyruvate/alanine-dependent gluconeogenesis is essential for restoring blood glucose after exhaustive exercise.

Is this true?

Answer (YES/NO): YES